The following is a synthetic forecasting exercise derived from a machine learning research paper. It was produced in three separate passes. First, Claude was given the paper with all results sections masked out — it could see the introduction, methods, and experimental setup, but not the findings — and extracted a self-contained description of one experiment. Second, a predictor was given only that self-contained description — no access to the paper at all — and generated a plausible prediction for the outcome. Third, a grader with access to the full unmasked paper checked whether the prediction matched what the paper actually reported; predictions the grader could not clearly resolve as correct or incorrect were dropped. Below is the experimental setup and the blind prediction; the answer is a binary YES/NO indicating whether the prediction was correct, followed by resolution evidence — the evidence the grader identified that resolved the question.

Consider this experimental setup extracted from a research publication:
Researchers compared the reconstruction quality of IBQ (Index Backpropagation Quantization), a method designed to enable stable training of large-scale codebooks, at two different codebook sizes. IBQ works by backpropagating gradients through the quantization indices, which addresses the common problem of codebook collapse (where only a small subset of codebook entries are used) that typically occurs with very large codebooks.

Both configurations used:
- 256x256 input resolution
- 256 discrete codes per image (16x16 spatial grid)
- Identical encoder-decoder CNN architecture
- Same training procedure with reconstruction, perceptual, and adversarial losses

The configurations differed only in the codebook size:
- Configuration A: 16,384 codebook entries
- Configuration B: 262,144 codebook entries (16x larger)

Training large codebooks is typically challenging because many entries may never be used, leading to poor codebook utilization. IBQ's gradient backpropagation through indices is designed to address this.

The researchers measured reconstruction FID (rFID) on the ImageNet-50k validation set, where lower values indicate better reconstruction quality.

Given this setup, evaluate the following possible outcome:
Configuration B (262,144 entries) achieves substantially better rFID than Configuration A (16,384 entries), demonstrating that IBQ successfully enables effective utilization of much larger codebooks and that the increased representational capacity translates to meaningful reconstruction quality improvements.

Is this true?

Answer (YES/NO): YES